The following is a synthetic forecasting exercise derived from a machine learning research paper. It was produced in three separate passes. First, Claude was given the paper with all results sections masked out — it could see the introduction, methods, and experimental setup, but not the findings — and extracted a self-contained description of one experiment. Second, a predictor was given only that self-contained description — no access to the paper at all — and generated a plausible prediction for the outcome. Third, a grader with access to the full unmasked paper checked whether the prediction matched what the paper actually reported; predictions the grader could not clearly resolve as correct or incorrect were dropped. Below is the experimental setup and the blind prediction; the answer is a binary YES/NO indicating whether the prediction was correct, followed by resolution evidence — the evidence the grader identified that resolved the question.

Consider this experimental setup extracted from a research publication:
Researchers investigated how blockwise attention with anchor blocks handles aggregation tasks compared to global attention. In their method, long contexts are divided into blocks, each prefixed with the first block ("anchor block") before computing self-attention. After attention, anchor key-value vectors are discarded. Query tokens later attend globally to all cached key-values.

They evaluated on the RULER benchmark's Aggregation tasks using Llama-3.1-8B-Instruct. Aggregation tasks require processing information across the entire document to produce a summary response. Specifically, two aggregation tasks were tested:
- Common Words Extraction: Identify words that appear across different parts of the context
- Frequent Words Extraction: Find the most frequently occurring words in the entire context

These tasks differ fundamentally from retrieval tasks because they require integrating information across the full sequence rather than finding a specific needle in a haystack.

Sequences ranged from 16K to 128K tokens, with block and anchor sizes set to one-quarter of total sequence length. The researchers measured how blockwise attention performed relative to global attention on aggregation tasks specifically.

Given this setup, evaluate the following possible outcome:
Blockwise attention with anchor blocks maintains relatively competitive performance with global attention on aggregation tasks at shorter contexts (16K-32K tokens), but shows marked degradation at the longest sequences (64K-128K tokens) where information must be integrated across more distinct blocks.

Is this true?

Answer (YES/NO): NO